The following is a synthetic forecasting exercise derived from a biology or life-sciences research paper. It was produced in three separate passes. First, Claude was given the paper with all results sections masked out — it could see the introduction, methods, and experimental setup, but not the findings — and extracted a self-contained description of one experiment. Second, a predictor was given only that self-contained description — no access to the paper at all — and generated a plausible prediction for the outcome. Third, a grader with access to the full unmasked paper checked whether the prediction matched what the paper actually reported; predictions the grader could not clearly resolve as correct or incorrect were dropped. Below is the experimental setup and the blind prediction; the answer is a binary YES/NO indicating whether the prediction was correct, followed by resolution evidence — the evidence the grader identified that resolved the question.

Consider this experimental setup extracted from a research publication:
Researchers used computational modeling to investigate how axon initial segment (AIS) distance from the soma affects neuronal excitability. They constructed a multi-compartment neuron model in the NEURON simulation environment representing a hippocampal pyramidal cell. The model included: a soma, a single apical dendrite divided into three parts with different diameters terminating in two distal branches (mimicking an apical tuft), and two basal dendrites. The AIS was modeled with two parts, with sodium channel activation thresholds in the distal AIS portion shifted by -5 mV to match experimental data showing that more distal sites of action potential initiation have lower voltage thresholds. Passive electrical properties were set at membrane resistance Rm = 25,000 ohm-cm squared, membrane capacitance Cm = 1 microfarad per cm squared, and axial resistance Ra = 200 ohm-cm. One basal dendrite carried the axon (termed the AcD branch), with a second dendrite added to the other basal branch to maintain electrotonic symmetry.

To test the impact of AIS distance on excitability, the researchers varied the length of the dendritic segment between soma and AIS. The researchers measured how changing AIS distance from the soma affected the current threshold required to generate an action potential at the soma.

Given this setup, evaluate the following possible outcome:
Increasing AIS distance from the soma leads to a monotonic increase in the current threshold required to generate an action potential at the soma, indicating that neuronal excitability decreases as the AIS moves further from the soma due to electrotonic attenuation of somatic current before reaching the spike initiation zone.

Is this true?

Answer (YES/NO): NO